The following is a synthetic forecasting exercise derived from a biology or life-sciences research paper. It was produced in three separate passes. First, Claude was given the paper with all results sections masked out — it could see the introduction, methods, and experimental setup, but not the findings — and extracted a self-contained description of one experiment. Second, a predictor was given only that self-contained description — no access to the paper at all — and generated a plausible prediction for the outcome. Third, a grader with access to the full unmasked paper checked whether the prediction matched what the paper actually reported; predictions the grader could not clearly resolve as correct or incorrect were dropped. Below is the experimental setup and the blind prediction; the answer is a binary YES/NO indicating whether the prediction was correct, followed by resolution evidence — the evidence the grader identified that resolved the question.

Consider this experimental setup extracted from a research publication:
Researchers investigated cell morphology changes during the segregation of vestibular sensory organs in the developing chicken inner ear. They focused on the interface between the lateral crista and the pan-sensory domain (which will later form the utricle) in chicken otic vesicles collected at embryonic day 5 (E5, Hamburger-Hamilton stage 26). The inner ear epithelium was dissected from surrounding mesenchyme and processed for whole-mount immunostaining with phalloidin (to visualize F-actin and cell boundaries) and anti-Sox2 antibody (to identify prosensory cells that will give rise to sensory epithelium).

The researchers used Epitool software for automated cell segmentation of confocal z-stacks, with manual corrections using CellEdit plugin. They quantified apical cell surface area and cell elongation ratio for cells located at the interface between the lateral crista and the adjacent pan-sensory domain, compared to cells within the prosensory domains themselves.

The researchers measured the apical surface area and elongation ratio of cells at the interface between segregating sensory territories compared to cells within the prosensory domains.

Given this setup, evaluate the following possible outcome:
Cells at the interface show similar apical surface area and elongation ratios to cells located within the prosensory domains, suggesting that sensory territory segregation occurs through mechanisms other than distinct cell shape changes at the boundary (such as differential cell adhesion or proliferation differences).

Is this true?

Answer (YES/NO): NO